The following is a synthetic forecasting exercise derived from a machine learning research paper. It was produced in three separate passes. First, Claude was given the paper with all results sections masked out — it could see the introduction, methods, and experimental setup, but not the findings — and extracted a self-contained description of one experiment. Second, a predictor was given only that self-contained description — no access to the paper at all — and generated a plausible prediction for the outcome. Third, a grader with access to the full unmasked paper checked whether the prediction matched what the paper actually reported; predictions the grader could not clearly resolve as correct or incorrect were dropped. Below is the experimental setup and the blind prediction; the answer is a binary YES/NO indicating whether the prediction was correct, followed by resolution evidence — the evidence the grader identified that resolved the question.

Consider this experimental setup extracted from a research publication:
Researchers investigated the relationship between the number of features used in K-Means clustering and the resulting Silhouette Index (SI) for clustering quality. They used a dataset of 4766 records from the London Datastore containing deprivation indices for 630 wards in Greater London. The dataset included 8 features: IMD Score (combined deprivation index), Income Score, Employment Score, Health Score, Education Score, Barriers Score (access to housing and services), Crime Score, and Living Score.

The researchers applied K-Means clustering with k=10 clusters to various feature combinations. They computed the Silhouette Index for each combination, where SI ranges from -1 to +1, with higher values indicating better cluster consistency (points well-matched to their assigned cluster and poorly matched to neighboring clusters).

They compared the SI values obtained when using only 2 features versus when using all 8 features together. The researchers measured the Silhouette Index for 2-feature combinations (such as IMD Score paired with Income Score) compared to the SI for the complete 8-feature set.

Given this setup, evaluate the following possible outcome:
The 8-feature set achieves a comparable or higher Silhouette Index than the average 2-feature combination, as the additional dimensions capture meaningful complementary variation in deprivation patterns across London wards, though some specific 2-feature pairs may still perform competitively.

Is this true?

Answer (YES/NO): NO